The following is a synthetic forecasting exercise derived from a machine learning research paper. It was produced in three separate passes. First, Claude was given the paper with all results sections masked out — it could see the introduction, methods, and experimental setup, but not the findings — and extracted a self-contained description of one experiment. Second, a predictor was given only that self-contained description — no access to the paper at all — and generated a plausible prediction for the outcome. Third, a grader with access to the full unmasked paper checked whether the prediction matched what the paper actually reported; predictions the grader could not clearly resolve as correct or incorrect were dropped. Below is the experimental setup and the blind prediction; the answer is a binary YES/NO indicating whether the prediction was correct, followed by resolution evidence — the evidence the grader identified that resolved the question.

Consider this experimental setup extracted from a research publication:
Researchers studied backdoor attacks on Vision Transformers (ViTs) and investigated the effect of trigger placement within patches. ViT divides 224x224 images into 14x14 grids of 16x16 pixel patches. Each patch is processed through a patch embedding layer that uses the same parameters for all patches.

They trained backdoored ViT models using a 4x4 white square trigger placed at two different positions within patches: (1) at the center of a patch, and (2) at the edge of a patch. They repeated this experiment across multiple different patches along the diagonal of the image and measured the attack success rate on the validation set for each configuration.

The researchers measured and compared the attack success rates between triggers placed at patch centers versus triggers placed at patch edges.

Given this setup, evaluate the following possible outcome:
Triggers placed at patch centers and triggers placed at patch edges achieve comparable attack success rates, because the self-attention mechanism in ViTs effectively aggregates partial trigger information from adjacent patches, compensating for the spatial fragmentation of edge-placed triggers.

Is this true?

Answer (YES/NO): NO